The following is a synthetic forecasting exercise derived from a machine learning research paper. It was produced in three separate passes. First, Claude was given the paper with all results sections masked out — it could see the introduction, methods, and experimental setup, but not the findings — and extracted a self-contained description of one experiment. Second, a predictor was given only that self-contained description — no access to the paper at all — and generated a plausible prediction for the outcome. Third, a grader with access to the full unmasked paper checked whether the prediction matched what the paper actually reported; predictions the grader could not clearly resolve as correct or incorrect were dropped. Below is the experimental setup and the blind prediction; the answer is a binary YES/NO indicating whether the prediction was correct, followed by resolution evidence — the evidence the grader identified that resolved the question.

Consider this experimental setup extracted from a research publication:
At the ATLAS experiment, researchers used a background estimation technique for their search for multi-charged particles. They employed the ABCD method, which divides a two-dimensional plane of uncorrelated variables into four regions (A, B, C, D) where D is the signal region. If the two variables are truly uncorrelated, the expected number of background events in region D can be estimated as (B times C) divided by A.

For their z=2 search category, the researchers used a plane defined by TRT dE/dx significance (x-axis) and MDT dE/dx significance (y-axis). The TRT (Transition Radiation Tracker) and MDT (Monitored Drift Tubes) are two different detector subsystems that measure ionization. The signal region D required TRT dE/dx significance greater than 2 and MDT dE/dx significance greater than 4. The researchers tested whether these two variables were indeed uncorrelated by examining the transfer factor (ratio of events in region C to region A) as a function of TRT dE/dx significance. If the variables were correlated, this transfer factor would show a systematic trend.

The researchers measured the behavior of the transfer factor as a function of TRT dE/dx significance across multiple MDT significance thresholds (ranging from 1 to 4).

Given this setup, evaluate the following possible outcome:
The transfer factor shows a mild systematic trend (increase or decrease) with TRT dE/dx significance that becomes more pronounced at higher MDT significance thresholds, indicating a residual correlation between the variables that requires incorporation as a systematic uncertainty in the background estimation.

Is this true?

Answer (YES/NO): NO